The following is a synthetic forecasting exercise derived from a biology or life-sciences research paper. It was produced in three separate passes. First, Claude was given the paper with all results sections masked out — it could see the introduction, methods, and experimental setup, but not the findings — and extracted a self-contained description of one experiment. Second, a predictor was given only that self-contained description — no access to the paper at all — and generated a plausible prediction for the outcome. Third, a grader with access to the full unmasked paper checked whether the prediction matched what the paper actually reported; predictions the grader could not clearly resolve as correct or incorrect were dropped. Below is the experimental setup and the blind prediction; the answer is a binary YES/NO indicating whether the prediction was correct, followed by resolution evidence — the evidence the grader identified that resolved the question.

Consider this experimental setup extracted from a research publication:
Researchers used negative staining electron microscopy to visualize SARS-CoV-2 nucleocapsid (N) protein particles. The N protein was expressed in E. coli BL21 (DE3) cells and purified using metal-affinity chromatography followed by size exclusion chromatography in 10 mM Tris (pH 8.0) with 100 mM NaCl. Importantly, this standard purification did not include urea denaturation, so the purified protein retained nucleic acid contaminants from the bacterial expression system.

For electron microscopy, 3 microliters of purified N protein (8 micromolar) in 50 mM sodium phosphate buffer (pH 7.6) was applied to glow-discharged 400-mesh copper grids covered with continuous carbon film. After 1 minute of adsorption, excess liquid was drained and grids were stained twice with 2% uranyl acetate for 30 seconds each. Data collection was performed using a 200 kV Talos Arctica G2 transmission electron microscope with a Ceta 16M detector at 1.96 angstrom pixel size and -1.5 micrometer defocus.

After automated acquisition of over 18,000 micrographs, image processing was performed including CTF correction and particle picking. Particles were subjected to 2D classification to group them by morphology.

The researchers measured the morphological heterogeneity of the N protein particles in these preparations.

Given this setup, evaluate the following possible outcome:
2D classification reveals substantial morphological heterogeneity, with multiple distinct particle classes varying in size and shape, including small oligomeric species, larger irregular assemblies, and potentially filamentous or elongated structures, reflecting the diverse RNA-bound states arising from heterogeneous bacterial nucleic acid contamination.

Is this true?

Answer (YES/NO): YES